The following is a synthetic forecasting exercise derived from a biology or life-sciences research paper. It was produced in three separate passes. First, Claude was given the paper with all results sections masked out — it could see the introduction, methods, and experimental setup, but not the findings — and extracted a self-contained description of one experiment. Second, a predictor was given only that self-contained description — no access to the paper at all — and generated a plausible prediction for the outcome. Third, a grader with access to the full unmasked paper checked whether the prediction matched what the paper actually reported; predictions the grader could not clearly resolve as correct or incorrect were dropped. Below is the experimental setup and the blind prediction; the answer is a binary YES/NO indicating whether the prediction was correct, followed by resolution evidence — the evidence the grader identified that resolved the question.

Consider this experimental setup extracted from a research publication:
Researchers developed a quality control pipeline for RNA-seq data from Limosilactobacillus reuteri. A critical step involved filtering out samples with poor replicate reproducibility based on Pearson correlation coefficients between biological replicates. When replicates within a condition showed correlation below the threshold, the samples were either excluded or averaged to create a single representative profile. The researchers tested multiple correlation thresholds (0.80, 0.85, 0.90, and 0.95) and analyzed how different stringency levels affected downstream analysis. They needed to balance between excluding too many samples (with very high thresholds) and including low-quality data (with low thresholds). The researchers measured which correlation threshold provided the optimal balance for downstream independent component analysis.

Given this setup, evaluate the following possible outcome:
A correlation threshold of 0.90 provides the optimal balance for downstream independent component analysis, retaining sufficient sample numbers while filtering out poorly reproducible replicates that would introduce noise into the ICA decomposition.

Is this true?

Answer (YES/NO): NO